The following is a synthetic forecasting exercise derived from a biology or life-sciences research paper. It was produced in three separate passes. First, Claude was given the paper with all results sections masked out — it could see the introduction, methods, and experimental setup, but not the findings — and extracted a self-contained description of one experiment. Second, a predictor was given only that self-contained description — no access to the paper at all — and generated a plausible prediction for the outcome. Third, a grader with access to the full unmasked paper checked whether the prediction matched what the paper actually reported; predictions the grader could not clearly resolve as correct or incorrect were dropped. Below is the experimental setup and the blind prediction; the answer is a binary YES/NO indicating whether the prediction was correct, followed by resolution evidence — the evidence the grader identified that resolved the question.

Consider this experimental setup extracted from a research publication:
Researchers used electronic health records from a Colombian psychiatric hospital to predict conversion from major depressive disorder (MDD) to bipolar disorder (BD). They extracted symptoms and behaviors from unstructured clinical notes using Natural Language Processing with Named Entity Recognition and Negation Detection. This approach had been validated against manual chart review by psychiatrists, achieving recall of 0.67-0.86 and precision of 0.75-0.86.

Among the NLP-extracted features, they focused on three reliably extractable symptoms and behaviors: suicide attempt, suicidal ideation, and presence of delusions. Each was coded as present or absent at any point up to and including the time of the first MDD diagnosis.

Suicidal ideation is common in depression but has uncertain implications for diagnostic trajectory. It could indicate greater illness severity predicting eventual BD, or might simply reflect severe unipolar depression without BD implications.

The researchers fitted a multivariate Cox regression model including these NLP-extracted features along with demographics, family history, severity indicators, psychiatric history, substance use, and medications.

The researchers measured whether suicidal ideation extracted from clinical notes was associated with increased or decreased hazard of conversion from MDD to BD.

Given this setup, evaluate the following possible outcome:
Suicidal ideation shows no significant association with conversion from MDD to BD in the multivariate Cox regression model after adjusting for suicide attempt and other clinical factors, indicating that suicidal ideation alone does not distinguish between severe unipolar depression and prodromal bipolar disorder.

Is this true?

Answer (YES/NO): NO